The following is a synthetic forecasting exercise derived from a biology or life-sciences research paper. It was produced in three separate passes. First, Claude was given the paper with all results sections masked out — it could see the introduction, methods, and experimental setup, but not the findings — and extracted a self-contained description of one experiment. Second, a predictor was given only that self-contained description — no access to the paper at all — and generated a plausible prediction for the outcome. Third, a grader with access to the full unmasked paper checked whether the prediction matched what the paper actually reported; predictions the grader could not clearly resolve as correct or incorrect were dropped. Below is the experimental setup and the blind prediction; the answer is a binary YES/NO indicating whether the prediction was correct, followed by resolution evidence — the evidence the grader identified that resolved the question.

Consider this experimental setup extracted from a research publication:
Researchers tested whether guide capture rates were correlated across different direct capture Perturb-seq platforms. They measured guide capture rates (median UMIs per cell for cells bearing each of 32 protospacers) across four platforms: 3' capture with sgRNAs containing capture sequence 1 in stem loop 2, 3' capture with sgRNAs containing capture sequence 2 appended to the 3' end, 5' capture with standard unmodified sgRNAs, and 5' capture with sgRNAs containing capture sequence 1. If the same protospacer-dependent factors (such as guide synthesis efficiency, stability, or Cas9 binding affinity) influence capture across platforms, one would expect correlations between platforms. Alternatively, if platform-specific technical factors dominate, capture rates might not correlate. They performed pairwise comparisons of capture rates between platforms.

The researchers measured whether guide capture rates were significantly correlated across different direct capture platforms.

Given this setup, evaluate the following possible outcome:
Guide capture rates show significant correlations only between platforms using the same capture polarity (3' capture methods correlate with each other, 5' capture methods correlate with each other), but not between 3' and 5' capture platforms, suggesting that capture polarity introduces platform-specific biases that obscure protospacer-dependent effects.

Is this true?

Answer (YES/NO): NO